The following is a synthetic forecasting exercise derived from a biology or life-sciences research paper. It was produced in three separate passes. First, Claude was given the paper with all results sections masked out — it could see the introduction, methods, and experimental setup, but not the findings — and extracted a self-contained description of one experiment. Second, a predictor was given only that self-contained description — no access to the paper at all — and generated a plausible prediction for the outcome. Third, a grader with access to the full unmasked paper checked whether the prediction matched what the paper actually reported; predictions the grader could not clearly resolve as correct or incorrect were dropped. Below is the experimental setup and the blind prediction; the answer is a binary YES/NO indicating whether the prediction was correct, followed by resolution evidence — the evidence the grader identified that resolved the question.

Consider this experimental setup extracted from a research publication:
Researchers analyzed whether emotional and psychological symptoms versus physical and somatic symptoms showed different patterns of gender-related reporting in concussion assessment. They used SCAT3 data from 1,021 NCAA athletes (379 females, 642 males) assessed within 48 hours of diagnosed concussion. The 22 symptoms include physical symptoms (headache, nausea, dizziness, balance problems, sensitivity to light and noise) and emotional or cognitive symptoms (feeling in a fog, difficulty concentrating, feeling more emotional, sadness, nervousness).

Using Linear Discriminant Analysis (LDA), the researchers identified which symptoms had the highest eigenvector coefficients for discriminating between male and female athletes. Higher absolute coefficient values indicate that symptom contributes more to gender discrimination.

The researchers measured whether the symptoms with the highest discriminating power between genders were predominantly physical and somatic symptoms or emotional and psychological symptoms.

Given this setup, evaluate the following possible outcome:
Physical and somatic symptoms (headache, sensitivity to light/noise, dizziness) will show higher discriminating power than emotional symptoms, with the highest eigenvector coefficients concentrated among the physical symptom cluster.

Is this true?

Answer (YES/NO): NO